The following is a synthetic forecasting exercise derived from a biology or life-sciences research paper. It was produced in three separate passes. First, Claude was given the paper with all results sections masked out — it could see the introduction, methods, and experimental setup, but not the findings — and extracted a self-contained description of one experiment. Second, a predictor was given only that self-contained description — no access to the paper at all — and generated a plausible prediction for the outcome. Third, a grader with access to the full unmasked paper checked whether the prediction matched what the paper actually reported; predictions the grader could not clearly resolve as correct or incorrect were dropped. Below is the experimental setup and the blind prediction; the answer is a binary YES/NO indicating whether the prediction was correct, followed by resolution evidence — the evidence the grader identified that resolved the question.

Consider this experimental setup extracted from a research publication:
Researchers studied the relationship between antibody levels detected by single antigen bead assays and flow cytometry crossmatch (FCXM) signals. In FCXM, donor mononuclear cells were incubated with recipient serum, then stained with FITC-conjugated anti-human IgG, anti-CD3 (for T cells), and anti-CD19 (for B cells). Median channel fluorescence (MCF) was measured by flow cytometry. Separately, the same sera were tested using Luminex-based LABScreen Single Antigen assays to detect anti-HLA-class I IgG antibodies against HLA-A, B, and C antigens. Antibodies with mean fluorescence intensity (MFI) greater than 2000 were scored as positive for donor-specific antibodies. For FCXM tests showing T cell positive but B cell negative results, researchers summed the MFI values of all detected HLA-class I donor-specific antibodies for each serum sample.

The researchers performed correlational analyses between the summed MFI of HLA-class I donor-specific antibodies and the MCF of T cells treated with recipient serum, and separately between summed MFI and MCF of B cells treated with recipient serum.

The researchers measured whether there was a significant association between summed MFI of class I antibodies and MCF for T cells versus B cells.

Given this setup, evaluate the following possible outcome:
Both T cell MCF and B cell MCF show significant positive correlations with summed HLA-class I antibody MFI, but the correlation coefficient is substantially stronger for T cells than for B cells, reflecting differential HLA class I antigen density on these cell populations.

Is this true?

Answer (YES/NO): NO